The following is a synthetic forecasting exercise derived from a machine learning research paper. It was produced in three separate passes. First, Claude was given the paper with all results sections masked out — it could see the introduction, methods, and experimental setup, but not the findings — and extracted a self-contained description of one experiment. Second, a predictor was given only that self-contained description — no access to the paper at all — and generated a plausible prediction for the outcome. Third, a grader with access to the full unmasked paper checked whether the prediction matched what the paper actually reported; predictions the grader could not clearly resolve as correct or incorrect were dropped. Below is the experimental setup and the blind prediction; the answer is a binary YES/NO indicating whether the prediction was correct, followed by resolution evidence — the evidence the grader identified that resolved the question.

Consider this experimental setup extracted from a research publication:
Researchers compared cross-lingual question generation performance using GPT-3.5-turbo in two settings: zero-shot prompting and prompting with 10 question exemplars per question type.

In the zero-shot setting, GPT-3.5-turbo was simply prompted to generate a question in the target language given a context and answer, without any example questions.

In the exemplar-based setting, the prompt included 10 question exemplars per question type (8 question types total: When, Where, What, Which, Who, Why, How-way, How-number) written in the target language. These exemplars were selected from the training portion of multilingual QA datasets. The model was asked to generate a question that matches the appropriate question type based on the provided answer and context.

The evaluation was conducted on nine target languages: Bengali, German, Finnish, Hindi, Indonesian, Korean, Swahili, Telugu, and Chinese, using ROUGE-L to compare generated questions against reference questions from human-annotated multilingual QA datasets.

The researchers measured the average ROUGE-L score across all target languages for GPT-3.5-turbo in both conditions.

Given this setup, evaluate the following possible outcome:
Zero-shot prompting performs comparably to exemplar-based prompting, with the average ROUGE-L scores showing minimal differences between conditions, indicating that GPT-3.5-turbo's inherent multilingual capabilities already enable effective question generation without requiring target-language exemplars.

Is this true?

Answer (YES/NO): NO